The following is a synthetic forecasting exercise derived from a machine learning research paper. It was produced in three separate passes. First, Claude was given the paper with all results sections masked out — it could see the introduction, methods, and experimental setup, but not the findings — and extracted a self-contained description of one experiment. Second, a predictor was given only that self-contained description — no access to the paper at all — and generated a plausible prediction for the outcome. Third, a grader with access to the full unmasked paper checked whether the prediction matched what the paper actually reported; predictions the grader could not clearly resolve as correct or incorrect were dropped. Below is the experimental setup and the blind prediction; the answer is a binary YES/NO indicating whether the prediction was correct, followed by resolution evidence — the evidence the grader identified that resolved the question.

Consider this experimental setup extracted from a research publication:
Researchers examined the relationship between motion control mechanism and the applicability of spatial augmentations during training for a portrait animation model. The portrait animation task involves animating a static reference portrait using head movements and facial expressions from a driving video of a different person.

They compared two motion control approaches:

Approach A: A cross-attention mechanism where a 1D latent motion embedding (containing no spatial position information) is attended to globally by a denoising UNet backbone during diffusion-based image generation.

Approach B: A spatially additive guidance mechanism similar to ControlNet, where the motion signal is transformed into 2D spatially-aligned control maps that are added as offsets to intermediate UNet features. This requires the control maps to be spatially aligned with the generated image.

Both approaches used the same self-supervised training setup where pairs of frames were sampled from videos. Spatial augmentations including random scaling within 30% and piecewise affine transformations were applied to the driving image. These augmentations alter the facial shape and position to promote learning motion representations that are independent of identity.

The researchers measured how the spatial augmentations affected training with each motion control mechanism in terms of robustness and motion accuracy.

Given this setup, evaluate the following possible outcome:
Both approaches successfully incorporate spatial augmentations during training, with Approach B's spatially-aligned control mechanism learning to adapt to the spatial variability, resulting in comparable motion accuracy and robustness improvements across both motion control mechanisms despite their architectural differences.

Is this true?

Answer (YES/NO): NO